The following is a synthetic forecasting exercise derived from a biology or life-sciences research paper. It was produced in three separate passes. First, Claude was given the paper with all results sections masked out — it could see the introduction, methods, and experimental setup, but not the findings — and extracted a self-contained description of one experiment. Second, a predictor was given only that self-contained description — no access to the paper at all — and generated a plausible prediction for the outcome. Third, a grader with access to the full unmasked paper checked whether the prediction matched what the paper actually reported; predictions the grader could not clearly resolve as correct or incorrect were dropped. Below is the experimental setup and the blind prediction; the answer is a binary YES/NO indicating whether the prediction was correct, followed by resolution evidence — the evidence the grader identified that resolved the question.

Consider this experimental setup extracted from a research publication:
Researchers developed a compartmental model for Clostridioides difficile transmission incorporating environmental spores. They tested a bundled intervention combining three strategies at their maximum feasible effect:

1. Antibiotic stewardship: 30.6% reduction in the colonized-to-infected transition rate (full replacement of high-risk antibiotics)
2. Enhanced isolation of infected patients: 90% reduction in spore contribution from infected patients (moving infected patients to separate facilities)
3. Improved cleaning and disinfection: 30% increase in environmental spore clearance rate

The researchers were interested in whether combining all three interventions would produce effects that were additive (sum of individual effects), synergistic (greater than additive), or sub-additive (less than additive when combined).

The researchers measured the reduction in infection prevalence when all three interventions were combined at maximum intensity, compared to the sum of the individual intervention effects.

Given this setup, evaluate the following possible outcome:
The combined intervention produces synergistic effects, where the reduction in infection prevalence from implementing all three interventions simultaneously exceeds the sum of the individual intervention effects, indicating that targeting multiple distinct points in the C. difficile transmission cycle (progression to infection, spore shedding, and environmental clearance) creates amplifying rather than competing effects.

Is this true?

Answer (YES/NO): NO